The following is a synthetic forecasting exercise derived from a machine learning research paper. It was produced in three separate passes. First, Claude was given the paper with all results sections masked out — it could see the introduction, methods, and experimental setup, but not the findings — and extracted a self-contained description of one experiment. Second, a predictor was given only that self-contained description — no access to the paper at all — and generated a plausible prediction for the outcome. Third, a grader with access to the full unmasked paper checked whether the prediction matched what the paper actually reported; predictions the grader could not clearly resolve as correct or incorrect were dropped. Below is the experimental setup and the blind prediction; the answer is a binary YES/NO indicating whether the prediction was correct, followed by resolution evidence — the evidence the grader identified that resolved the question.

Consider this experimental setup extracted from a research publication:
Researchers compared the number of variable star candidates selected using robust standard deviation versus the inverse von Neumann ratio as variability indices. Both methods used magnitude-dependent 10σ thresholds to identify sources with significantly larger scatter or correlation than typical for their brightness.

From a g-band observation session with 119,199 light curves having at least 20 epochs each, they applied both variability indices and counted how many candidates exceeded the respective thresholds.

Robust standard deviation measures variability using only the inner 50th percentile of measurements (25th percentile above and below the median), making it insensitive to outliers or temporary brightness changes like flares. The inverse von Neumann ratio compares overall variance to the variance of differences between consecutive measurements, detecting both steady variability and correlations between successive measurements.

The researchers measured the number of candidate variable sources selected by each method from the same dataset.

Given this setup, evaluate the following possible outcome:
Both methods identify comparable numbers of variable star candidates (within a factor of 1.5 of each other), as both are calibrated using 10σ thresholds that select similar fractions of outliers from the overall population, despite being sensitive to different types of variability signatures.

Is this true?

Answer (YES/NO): NO